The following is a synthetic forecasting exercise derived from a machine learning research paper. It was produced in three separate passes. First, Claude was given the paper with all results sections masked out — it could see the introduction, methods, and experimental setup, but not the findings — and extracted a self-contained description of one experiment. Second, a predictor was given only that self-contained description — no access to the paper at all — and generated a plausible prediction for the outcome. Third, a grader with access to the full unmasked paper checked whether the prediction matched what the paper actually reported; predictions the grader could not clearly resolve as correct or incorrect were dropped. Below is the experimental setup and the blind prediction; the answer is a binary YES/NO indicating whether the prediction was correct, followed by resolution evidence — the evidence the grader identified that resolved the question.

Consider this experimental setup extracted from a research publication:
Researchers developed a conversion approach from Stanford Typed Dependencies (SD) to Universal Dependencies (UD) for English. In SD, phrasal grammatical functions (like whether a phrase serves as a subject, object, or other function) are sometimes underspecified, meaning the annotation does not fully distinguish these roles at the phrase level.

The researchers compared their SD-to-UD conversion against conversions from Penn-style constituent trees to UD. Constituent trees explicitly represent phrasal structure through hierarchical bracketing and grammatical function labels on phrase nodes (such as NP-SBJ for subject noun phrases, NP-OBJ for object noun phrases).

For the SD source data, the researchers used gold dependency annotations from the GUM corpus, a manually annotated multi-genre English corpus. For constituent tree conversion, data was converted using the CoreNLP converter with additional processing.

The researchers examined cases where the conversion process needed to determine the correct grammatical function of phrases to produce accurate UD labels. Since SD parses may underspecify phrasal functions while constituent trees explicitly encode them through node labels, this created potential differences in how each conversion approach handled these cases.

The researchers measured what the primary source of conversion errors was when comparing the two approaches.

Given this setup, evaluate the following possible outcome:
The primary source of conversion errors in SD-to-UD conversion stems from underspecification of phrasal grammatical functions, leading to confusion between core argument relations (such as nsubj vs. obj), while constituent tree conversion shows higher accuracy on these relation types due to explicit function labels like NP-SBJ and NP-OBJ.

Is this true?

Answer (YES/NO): NO